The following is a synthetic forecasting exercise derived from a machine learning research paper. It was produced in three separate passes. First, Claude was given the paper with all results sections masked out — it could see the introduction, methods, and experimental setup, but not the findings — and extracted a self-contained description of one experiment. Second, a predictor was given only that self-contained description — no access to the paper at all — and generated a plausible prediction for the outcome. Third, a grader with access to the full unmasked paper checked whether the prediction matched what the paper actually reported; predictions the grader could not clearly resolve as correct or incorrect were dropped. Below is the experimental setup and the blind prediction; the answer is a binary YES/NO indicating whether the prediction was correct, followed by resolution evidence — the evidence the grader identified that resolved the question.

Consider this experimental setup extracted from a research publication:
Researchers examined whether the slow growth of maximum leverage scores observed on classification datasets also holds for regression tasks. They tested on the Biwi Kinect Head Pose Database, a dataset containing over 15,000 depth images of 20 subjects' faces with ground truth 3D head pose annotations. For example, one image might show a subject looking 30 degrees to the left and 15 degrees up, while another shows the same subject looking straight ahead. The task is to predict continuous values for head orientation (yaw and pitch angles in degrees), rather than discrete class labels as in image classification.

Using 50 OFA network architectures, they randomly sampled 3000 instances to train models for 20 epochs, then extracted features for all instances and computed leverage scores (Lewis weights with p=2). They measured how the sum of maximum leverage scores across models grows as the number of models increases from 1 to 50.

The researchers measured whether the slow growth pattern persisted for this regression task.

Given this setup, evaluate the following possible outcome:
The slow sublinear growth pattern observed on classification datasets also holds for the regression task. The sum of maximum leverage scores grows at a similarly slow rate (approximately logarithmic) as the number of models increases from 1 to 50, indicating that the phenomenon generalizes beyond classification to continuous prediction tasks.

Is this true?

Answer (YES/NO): YES